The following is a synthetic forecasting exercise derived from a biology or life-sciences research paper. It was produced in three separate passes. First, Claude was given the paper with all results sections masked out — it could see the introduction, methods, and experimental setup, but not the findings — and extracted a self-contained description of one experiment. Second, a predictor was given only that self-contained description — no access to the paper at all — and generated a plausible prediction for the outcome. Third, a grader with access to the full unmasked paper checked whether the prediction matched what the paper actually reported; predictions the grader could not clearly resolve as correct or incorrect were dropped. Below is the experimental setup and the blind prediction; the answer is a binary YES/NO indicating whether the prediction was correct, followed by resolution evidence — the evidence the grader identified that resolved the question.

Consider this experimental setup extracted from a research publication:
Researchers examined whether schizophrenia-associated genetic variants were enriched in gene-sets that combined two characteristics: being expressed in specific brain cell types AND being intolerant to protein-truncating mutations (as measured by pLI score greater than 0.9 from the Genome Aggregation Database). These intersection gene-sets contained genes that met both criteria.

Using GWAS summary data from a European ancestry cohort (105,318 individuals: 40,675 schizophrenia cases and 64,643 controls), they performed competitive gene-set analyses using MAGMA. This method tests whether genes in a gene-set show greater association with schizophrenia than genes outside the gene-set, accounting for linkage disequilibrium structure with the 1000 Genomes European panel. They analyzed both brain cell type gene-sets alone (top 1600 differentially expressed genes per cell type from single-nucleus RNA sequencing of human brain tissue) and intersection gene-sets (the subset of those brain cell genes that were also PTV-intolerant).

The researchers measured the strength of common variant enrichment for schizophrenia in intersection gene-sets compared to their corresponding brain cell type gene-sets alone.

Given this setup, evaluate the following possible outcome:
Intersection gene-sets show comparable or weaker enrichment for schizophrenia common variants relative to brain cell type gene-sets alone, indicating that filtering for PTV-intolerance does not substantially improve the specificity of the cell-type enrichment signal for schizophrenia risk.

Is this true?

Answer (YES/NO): NO